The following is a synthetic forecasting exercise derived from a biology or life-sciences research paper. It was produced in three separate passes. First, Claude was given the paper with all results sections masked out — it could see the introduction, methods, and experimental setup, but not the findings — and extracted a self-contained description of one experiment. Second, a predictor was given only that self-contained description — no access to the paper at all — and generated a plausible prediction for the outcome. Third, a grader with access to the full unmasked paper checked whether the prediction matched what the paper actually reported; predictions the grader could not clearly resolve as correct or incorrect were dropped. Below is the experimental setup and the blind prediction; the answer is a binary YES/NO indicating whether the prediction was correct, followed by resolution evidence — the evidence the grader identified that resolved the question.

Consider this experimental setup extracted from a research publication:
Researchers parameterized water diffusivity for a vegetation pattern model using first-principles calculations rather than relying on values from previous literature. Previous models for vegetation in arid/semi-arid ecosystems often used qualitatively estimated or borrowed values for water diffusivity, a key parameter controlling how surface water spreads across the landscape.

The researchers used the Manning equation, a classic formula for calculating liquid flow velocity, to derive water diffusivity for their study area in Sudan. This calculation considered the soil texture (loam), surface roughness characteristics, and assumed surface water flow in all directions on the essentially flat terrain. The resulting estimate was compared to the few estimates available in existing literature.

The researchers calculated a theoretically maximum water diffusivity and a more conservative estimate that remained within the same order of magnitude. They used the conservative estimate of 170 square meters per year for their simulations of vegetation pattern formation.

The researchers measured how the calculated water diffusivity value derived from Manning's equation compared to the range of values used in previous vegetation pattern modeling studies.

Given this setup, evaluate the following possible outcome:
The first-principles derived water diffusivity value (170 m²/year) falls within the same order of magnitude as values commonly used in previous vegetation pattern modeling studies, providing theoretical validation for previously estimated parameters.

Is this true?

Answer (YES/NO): YES